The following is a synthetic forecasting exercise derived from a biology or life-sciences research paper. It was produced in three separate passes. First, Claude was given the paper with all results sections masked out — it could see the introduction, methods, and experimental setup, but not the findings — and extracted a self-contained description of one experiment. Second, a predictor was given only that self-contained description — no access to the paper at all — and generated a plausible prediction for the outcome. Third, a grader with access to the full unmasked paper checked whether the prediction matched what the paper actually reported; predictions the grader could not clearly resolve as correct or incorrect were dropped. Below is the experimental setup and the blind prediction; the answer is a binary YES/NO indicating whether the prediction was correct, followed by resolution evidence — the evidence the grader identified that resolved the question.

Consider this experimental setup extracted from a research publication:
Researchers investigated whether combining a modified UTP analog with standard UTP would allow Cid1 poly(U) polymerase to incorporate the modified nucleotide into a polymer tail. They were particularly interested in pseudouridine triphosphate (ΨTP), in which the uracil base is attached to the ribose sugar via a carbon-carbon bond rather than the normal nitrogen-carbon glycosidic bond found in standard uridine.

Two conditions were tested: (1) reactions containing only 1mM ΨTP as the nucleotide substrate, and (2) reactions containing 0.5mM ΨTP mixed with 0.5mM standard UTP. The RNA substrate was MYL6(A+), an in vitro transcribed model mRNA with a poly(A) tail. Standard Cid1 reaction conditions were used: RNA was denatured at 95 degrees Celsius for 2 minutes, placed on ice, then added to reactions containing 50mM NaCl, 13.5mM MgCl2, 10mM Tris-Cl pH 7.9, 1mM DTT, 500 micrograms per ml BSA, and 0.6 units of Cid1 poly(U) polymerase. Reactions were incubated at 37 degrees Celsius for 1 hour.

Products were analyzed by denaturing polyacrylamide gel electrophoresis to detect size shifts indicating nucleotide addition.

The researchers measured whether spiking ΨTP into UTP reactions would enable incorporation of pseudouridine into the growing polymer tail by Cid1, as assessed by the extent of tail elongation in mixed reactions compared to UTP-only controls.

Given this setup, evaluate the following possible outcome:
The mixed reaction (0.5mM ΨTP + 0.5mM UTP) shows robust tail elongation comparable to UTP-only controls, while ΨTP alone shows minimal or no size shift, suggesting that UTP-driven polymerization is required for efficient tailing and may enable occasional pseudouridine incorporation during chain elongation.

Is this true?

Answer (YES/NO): NO